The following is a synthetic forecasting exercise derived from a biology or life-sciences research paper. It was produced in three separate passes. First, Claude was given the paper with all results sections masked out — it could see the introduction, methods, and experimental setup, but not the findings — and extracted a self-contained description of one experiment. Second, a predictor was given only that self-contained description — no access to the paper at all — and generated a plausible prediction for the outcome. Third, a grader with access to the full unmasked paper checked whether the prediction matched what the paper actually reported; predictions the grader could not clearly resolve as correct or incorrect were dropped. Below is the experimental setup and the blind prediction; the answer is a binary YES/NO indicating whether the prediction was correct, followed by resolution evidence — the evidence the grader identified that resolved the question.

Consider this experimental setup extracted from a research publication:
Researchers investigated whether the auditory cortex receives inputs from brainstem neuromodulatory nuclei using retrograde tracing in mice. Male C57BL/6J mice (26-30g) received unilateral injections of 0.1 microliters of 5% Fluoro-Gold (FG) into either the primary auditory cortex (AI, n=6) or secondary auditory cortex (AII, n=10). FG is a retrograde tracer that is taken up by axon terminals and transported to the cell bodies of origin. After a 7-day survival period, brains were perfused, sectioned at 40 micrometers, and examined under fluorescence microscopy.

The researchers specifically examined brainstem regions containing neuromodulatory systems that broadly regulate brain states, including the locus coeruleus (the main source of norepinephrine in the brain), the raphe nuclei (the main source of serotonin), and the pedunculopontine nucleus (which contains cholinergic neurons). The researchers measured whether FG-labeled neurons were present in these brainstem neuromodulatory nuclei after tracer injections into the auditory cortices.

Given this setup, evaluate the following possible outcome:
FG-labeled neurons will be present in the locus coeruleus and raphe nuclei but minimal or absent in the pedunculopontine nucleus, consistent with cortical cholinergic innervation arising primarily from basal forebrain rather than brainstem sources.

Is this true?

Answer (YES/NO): NO